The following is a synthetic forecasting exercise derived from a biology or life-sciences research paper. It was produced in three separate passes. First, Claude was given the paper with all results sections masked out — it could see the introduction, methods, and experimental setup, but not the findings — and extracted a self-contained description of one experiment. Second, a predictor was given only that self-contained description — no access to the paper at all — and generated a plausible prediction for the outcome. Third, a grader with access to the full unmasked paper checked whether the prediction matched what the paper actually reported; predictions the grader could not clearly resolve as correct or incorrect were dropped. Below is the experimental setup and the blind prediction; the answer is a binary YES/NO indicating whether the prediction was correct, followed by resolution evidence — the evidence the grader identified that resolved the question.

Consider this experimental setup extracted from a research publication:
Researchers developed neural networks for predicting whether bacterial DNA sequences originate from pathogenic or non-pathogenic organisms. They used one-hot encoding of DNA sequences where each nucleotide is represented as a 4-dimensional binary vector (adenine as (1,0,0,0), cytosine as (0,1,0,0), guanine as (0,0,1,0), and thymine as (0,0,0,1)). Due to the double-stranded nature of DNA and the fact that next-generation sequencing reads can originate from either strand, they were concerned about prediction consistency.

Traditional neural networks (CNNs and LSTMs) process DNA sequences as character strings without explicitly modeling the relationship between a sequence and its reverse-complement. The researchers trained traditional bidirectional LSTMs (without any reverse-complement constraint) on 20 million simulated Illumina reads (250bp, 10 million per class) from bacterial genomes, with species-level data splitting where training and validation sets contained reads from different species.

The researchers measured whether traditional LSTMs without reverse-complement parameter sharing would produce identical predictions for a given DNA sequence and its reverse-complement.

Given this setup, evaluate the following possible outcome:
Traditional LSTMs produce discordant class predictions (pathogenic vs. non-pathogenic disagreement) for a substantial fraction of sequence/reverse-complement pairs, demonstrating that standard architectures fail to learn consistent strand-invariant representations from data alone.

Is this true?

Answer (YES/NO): NO